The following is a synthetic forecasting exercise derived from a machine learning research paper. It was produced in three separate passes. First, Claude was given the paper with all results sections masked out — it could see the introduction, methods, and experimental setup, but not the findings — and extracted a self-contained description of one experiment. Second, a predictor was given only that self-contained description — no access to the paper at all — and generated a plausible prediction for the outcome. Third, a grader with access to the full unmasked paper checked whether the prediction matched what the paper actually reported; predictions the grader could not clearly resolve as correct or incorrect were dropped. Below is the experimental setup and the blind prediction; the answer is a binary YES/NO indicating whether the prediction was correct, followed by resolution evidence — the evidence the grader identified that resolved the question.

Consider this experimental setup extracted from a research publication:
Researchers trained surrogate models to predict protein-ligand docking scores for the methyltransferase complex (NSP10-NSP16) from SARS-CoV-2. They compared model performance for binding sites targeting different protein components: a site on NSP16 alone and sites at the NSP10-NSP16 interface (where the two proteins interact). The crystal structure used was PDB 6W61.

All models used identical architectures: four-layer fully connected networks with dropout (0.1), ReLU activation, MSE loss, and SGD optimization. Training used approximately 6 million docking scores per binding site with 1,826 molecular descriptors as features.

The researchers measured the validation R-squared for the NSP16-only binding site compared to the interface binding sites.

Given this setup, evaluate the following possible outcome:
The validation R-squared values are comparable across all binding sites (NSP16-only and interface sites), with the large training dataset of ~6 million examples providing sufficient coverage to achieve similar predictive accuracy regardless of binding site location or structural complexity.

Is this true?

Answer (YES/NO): NO